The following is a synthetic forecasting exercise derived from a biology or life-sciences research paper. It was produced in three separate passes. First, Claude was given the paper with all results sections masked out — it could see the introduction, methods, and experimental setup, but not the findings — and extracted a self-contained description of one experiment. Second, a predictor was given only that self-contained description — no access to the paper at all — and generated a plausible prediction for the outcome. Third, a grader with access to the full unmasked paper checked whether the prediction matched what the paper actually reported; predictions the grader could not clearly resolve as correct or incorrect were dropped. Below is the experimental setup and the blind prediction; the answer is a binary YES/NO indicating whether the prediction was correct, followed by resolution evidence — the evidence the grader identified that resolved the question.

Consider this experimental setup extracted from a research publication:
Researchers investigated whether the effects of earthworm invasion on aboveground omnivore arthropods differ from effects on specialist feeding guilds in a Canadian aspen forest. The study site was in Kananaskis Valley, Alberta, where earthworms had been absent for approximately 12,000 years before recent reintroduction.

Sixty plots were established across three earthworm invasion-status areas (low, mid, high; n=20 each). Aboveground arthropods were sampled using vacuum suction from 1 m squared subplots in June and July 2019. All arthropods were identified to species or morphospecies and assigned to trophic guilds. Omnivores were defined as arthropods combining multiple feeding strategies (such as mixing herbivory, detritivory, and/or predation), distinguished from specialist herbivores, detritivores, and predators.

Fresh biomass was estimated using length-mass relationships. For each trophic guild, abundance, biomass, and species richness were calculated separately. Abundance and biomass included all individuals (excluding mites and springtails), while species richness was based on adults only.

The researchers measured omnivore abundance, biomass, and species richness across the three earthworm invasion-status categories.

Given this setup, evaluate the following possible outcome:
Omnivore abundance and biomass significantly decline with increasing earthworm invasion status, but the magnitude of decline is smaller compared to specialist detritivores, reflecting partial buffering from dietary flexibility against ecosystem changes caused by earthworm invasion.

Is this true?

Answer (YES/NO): NO